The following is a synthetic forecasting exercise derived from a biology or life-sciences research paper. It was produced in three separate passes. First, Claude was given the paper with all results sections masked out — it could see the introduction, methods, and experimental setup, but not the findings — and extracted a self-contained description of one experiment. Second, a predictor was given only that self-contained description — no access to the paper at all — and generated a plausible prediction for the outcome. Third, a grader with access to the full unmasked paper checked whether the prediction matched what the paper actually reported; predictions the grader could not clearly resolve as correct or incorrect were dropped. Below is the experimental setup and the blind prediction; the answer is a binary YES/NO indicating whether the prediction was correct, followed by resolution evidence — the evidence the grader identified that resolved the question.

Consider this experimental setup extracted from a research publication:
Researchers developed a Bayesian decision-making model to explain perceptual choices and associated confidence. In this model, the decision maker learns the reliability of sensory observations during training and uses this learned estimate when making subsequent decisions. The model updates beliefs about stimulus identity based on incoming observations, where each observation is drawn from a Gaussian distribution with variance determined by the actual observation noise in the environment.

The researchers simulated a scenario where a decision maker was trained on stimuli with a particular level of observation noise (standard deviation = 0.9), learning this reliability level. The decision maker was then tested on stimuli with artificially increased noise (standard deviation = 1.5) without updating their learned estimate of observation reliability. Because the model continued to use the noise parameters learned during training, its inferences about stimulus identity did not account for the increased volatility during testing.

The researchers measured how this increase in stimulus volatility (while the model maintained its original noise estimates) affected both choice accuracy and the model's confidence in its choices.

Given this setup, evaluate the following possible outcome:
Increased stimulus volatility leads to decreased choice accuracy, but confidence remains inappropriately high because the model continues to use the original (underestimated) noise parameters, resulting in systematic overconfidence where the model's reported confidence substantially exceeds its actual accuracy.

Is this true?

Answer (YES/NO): NO